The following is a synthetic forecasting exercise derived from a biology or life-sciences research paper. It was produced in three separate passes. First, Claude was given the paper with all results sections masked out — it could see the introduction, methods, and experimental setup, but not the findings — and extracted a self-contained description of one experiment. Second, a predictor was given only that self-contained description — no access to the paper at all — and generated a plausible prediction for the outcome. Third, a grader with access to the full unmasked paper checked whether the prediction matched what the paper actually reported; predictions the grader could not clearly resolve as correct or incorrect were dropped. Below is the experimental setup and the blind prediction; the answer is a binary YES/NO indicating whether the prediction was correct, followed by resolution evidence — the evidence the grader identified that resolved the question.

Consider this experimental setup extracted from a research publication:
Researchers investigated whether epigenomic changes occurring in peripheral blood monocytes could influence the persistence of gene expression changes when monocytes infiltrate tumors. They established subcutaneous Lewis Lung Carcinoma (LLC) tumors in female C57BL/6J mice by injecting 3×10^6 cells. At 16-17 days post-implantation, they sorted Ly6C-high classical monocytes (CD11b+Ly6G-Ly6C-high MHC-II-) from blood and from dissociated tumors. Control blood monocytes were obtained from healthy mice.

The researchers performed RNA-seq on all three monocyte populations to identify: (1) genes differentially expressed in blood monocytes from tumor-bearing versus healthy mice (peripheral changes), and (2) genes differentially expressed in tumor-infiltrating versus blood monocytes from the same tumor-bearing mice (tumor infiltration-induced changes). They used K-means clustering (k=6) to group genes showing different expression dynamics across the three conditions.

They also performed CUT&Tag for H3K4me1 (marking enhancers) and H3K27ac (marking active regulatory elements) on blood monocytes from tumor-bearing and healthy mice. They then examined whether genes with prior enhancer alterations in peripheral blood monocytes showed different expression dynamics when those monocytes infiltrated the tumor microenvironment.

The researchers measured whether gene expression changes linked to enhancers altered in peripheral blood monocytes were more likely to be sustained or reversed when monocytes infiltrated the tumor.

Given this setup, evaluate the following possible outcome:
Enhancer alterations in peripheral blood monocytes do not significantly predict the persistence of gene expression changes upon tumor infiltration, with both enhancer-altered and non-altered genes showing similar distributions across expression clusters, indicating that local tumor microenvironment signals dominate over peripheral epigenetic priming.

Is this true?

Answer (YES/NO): NO